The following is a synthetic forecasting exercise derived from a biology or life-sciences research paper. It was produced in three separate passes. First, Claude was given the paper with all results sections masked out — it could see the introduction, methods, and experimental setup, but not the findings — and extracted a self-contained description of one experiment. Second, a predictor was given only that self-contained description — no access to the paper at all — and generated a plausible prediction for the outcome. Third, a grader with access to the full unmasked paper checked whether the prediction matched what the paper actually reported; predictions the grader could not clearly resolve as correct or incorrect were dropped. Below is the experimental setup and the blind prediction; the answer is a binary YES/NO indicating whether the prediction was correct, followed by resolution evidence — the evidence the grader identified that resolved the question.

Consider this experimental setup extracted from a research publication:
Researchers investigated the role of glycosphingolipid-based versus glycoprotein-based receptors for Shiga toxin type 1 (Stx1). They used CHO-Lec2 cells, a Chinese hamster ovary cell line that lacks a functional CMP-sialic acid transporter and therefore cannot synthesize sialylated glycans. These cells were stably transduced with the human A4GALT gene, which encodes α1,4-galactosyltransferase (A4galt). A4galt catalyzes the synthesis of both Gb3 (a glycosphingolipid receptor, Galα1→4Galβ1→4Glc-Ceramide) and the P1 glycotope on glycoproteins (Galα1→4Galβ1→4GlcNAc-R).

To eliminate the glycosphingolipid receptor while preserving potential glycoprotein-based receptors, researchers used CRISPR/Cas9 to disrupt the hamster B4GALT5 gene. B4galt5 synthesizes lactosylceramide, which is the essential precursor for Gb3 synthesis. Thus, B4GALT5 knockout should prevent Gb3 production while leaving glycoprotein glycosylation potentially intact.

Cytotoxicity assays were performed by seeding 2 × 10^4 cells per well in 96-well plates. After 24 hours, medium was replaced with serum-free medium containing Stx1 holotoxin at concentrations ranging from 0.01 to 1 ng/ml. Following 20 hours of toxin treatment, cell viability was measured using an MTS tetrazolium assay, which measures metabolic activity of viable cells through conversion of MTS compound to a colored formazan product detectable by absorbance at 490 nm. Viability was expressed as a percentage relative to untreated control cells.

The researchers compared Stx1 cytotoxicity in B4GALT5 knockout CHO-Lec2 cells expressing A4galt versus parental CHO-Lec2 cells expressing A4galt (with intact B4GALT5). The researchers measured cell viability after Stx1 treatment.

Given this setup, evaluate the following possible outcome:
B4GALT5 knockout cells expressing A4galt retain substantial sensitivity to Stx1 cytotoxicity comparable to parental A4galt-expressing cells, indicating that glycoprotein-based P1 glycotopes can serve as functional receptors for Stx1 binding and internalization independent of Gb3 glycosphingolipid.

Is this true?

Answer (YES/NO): NO